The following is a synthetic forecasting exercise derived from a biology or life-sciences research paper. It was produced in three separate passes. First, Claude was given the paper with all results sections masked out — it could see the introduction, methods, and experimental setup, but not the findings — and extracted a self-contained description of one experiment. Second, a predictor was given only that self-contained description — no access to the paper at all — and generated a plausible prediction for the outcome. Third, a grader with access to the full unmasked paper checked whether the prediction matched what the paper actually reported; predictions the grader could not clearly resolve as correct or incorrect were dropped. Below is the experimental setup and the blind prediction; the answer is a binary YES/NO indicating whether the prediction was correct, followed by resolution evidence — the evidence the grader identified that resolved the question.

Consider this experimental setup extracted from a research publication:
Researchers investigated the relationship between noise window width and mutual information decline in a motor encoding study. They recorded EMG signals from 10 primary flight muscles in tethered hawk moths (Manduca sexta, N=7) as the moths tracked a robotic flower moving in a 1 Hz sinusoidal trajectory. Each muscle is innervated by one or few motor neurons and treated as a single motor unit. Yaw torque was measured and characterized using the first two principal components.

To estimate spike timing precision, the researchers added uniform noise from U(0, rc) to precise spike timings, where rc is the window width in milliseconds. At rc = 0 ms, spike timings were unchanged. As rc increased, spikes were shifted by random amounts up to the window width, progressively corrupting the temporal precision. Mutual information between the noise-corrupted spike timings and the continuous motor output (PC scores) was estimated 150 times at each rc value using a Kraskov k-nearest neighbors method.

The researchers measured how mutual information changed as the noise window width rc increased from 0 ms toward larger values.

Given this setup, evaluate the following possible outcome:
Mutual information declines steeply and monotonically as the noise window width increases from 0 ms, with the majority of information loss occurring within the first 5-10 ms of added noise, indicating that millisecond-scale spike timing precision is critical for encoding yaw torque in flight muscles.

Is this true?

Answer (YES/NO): NO